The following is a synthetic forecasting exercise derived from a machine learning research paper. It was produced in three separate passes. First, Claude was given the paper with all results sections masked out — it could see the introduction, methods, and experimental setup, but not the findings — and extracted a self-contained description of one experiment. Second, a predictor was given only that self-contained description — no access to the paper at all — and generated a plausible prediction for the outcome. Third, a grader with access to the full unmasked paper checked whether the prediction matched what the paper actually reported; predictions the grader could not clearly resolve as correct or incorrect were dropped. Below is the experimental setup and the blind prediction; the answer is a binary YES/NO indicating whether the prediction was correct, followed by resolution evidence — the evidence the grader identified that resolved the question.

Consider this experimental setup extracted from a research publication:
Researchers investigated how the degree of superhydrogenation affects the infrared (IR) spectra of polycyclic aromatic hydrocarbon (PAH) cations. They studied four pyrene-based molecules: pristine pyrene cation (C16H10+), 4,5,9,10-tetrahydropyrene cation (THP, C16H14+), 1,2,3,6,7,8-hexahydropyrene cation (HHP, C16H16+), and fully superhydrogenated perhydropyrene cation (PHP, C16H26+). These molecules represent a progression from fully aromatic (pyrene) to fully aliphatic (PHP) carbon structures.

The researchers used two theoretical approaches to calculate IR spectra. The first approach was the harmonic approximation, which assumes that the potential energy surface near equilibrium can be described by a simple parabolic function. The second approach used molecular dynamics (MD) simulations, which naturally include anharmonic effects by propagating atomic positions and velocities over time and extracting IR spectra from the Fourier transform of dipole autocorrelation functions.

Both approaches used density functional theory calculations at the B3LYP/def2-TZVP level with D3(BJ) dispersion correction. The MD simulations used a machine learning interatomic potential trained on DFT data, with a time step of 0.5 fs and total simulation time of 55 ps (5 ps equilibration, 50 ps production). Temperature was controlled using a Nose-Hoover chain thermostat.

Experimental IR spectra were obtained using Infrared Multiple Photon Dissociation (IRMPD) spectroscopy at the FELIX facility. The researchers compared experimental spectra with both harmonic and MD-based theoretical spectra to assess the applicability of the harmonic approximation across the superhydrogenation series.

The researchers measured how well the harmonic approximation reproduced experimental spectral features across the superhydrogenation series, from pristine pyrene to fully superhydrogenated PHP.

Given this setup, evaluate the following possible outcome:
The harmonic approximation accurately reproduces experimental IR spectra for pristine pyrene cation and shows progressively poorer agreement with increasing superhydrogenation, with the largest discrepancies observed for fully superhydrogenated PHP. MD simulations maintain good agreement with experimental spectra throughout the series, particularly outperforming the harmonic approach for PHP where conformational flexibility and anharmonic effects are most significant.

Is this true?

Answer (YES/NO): NO